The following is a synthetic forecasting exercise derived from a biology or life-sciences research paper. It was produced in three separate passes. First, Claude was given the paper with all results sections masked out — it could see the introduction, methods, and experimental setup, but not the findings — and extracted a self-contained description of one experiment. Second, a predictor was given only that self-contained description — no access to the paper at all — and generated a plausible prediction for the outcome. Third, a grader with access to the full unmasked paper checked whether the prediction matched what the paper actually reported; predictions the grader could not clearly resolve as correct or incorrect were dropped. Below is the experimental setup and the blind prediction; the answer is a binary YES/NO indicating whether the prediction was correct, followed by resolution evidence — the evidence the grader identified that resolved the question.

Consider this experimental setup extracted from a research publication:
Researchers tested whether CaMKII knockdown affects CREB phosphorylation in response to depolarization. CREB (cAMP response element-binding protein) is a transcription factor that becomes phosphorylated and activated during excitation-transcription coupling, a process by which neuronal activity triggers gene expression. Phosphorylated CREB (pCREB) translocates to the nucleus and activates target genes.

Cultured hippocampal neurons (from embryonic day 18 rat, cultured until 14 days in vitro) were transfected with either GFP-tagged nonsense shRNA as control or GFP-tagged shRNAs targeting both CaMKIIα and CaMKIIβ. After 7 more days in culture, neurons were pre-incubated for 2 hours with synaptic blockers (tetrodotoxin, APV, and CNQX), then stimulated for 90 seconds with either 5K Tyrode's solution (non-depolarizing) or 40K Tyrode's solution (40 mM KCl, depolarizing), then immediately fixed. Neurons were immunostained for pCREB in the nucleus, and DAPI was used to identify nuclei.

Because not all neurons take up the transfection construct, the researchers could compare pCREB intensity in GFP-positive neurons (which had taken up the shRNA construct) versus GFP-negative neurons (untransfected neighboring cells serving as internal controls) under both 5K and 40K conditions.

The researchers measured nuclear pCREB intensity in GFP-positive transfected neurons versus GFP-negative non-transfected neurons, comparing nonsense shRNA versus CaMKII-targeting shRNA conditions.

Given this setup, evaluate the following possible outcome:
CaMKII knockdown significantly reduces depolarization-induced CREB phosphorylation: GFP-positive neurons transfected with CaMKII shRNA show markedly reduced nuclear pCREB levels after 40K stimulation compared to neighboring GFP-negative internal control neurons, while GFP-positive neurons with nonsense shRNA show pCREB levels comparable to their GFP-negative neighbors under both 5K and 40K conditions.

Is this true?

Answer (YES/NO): NO